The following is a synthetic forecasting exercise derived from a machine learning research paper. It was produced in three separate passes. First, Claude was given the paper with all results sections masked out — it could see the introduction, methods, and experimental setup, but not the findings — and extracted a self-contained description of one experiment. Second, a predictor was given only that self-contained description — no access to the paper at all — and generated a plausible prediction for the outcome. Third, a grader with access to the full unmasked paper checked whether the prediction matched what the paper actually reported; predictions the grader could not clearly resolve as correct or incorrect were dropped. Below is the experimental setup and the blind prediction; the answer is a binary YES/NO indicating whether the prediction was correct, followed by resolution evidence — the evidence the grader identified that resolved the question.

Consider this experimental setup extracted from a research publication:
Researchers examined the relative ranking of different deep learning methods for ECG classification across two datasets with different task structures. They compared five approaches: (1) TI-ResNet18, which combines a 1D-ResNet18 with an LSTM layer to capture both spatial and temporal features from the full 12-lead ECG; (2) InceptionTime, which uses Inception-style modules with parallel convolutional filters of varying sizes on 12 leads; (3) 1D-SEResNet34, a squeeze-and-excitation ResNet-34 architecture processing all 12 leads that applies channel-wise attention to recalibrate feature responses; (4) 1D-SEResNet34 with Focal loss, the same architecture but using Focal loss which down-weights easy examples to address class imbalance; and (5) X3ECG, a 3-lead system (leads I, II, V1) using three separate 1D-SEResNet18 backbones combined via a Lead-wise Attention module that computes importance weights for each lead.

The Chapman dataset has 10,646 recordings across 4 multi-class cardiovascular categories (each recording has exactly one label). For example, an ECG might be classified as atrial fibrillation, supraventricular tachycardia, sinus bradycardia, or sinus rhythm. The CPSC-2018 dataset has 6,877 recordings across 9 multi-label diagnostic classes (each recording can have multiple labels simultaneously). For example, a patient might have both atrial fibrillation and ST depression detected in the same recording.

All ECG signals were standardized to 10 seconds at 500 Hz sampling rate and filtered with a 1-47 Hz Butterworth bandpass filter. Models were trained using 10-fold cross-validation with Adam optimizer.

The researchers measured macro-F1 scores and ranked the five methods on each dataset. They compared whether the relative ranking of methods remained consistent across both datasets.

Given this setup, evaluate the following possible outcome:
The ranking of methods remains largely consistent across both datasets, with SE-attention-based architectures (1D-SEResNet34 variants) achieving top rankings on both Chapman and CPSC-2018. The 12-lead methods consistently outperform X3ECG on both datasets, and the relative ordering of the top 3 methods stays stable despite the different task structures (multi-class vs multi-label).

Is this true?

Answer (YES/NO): NO